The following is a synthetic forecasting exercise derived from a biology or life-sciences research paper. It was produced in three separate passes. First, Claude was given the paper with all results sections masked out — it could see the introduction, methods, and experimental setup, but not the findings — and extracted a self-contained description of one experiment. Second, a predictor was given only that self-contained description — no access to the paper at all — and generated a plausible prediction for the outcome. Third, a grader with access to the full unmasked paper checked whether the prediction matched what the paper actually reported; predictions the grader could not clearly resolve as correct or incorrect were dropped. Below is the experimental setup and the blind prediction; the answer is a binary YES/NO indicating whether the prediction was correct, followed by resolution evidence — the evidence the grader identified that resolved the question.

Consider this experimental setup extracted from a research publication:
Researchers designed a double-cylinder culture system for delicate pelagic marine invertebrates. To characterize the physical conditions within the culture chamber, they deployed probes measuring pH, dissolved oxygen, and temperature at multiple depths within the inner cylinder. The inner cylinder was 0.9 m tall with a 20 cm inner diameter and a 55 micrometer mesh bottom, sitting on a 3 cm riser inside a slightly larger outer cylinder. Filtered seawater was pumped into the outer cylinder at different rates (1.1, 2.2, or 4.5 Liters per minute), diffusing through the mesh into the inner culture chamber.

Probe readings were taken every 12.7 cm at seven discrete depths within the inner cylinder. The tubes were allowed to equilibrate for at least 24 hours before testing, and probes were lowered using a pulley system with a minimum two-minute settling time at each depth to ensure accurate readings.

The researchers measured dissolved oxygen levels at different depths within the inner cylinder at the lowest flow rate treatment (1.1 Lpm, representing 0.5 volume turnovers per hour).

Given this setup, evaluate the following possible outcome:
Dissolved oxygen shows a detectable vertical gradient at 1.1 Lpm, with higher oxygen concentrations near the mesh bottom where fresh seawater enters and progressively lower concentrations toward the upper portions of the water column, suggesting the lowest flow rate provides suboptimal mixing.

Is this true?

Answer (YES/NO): NO